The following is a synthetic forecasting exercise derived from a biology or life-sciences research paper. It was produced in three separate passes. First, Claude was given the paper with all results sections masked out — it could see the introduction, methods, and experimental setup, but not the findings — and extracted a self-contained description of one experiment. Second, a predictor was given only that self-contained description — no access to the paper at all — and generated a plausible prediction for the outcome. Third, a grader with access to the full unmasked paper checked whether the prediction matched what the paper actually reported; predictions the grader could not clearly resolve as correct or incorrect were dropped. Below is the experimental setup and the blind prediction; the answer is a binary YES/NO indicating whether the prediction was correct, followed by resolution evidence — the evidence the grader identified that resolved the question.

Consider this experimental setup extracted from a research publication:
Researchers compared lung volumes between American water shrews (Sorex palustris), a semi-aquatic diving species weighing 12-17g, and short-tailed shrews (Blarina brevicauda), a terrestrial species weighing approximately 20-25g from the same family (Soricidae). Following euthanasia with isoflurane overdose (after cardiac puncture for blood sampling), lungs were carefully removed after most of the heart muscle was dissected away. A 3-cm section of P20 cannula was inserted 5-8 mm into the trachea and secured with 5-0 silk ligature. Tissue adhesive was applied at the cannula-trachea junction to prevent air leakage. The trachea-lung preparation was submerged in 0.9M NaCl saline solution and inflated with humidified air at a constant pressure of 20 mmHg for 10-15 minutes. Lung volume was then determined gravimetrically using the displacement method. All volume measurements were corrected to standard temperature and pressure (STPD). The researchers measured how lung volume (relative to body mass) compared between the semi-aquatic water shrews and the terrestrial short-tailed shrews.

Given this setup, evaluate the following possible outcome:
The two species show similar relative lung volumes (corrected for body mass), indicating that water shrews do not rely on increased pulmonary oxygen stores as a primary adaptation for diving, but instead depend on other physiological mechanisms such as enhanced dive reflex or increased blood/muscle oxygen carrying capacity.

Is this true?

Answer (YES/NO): NO